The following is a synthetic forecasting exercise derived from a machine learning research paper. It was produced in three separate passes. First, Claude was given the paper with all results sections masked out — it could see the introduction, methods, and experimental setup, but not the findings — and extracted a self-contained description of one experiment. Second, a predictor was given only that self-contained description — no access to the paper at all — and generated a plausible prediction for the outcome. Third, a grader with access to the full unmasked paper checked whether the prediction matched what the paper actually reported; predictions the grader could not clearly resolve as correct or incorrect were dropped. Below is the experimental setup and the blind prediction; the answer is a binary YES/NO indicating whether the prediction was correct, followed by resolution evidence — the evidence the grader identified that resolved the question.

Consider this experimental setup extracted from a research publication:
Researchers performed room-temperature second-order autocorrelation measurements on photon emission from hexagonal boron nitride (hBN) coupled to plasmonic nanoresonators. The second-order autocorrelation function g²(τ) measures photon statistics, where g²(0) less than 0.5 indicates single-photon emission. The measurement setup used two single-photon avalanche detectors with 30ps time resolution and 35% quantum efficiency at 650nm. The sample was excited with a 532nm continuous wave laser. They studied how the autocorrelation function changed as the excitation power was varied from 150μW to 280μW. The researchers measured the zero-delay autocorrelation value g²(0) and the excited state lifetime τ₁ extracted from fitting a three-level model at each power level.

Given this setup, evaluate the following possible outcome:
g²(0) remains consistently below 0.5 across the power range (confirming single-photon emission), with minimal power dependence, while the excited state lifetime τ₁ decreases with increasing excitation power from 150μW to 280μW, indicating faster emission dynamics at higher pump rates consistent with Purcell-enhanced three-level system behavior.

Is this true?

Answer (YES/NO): NO